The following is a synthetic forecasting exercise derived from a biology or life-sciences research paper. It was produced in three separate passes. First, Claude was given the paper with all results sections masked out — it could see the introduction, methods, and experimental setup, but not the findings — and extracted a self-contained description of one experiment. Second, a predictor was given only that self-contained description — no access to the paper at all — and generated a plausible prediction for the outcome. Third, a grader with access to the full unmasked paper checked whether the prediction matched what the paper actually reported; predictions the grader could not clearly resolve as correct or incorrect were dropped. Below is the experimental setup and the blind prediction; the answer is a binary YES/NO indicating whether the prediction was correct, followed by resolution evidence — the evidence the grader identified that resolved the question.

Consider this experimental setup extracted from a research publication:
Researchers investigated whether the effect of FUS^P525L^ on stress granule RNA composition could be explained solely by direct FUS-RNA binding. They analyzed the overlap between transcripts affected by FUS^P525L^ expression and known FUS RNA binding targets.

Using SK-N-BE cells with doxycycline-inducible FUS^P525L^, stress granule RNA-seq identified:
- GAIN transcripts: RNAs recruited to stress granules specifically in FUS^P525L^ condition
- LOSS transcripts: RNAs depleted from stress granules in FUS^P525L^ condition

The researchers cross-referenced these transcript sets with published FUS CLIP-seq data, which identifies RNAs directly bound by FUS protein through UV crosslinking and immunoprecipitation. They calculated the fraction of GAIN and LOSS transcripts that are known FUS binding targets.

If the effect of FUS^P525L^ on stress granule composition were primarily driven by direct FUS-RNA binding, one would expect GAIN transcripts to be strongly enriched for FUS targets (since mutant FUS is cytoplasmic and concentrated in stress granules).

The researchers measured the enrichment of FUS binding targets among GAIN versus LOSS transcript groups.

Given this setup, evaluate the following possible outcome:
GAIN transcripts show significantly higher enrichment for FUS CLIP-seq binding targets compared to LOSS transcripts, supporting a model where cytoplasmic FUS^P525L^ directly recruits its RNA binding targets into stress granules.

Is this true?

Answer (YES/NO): NO